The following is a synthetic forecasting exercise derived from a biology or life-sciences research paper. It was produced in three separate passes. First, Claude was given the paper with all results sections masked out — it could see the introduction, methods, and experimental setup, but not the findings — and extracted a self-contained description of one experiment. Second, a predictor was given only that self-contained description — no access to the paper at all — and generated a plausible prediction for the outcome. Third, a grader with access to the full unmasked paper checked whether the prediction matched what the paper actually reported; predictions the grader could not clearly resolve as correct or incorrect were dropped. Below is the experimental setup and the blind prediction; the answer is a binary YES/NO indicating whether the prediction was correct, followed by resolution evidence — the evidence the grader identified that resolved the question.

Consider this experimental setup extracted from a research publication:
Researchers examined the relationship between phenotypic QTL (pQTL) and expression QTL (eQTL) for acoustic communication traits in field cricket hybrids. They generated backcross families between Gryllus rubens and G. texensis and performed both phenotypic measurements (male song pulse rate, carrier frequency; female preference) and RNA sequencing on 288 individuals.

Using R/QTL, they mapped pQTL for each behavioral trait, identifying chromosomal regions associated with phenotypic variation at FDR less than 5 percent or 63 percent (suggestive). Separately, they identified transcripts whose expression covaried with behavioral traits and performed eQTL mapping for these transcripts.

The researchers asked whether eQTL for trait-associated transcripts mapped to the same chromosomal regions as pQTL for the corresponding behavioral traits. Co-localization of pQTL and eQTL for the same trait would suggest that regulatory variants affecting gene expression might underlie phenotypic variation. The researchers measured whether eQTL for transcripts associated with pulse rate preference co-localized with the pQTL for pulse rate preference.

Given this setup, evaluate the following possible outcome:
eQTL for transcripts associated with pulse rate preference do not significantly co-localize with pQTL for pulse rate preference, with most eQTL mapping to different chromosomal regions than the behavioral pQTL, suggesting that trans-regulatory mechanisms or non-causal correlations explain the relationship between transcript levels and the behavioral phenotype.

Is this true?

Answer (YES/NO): NO